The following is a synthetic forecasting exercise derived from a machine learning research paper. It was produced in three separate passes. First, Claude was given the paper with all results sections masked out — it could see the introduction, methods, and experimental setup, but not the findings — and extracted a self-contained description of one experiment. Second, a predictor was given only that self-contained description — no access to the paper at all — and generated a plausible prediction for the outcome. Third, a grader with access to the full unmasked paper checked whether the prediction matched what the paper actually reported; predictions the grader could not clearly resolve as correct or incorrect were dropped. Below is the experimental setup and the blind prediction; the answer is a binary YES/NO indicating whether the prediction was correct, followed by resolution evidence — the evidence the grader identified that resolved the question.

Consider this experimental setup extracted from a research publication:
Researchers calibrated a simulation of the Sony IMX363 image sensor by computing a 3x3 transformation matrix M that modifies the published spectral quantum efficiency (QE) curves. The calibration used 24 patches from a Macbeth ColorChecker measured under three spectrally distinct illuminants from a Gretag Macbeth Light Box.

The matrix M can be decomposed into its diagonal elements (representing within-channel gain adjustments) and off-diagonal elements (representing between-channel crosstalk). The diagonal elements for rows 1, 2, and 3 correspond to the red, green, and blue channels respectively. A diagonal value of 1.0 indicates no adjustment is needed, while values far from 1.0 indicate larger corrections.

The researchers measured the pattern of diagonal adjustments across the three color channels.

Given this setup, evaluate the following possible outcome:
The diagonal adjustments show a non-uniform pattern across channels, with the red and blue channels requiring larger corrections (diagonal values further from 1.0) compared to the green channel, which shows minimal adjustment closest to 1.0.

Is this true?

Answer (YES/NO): NO